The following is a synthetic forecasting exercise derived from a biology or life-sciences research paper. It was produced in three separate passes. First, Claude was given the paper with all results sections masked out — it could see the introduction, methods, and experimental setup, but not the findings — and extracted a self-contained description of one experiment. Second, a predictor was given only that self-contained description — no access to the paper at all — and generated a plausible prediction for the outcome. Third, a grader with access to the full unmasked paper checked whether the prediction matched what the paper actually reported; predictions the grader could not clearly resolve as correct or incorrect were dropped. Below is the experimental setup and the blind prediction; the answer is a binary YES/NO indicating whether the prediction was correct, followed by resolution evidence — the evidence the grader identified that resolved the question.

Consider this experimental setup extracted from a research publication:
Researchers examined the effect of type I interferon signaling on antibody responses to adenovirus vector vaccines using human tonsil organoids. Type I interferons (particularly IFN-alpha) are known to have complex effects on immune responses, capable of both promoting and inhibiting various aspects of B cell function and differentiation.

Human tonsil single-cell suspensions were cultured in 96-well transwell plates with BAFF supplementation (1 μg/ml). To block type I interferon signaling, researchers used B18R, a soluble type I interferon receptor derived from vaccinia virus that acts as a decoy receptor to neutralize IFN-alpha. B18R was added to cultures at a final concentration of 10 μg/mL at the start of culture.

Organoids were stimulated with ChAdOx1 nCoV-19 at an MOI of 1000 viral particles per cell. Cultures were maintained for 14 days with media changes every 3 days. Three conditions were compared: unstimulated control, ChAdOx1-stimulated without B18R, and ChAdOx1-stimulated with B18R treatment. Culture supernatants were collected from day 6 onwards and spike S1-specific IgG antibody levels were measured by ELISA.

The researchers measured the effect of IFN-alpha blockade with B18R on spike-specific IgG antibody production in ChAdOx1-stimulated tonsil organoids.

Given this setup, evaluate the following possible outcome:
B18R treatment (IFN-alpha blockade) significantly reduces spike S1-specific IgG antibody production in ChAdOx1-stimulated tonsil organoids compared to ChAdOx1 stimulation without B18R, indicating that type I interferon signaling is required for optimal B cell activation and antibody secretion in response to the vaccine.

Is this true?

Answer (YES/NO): YES